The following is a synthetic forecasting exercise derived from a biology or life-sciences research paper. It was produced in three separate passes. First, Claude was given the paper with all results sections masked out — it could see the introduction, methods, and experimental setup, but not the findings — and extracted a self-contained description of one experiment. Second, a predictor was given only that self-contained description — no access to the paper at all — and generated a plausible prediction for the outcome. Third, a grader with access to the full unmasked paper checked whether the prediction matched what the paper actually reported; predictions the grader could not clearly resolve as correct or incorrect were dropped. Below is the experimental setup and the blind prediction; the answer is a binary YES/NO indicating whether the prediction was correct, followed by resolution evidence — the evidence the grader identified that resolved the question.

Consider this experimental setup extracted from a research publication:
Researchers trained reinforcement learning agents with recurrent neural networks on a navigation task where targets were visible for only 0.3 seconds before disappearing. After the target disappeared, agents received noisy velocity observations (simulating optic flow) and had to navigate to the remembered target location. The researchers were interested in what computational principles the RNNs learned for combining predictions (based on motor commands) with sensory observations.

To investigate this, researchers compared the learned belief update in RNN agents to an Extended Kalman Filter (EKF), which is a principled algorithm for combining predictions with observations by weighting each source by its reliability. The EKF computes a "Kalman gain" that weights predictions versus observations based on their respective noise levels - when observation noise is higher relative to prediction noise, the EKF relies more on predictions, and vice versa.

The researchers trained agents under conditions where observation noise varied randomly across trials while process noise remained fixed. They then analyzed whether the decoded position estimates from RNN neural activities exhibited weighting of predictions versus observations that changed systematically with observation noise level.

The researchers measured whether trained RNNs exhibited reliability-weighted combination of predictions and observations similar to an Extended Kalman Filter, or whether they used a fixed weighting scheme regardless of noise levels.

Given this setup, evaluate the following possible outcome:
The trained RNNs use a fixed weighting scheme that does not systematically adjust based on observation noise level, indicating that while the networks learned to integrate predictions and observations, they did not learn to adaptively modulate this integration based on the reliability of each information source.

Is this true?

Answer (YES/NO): NO